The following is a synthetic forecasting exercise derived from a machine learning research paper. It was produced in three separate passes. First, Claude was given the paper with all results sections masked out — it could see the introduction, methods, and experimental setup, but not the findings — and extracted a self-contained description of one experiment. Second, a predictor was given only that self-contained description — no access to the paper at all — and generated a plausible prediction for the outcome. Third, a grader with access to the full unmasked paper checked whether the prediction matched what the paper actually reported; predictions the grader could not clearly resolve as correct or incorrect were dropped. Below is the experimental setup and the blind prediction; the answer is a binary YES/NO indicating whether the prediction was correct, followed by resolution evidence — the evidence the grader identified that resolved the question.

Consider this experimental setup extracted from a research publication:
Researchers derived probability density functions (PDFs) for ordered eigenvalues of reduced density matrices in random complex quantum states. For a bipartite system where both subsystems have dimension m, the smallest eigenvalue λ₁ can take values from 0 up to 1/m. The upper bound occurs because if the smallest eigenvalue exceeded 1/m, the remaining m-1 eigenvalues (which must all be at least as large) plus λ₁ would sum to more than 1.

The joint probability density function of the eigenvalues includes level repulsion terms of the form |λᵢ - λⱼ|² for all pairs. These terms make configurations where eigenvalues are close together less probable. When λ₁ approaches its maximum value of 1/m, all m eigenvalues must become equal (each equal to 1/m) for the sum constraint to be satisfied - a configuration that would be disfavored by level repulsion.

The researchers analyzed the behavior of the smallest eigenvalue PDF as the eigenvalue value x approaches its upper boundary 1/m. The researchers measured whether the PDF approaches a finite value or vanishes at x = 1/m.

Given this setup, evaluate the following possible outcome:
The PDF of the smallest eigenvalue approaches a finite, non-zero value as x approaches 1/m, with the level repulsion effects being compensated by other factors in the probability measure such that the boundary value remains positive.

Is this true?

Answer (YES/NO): NO